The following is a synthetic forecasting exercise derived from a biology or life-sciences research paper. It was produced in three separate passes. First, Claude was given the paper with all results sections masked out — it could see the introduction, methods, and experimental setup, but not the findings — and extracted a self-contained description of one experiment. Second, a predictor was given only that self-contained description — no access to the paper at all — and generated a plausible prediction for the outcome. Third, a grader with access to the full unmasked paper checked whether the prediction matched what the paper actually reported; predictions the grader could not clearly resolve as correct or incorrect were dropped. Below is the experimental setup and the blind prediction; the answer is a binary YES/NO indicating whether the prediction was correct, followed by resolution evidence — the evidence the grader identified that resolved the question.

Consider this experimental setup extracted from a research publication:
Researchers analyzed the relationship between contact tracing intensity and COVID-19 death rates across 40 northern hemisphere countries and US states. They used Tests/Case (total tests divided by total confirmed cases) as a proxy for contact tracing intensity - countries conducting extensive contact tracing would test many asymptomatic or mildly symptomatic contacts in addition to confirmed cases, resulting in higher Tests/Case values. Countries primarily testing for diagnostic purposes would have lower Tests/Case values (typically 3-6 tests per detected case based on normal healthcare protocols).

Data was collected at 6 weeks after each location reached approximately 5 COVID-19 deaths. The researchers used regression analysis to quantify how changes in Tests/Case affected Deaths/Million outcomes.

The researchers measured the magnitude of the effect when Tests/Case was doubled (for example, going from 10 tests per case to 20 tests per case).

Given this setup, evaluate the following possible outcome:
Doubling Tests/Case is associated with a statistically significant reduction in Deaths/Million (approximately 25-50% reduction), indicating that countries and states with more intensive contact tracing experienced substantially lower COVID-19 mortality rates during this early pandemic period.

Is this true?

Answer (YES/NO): NO